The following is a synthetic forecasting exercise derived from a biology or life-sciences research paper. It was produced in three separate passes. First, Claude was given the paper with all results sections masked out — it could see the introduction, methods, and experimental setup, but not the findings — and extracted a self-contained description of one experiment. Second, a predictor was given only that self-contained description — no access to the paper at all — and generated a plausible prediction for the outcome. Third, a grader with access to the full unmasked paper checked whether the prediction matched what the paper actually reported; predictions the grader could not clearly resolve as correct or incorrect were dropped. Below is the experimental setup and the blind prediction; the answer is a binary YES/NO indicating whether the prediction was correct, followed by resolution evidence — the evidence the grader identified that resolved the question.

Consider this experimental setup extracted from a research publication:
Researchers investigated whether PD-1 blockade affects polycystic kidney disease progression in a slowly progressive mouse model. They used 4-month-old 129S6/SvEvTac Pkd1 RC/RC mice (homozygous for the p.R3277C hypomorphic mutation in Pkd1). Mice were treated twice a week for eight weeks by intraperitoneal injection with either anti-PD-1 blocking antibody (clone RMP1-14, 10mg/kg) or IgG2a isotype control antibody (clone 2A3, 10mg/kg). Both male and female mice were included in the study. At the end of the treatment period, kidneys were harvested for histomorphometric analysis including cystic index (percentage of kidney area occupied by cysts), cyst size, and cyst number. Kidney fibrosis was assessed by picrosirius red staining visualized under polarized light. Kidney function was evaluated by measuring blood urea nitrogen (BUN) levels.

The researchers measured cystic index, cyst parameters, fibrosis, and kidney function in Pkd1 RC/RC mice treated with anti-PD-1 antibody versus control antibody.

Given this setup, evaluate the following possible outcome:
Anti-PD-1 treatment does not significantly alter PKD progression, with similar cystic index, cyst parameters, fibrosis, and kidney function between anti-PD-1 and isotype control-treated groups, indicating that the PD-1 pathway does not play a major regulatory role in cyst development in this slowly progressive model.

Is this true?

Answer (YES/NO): YES